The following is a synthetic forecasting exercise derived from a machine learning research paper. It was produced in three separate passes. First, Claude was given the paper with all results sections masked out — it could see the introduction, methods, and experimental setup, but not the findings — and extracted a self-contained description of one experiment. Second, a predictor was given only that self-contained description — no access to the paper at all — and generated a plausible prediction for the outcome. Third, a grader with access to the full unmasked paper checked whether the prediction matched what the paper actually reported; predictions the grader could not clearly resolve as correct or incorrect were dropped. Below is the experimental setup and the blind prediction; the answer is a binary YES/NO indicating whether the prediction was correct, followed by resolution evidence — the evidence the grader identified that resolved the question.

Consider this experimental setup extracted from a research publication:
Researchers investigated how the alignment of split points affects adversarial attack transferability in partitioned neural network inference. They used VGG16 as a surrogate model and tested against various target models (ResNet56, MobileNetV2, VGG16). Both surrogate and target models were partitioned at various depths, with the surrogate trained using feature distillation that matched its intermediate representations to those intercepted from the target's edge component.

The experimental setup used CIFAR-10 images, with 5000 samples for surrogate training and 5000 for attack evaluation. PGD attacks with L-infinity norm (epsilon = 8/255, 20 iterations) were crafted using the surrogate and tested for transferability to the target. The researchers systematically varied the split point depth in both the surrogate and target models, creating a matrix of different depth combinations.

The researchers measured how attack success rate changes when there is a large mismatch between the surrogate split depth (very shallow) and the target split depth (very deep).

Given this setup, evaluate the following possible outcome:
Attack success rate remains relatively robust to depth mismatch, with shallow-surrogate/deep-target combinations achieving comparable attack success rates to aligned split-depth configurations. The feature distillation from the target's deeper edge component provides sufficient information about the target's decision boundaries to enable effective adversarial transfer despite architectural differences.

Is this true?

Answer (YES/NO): NO